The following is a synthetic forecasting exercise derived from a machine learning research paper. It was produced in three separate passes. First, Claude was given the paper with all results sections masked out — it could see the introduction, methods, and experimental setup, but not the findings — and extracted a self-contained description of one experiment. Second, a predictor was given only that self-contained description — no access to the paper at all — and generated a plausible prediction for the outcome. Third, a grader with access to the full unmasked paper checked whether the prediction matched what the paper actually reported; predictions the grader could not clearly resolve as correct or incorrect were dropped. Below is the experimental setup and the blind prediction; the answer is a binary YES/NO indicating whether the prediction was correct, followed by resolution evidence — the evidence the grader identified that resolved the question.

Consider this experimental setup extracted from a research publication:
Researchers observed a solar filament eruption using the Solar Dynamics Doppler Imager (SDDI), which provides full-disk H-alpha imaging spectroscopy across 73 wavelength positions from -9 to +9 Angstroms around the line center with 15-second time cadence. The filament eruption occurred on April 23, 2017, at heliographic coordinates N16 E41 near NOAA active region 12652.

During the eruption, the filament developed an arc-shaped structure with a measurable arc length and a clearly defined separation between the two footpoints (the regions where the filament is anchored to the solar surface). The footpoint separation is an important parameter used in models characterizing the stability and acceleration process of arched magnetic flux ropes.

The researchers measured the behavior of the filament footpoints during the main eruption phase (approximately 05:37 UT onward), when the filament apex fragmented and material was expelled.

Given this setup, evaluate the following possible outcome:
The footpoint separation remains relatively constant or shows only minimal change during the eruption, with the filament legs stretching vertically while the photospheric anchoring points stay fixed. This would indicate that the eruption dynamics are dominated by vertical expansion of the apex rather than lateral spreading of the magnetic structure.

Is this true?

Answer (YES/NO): YES